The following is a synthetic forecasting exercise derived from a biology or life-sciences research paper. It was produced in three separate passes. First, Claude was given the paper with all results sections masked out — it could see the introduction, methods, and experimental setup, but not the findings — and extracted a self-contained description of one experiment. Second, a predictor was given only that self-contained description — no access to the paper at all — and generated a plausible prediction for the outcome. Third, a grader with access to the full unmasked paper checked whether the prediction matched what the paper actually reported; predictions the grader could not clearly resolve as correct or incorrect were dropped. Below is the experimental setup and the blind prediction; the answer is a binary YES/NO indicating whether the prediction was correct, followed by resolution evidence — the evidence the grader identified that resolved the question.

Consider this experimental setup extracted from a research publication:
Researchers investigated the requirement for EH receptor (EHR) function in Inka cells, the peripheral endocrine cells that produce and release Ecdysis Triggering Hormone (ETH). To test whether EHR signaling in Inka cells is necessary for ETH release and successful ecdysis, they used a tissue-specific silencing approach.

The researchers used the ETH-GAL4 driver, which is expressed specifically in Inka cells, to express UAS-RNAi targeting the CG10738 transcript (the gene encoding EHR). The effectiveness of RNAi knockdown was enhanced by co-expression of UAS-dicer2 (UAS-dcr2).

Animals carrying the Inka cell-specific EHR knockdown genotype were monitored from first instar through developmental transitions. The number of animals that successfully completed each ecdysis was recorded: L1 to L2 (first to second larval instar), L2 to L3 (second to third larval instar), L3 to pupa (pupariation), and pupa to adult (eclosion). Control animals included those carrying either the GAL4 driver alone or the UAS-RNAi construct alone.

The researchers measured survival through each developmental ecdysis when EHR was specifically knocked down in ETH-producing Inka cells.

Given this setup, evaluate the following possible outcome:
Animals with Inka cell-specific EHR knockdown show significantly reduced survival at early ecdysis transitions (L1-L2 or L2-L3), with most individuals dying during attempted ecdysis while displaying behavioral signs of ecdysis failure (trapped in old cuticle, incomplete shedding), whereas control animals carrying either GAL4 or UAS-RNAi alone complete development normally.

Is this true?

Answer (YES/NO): NO